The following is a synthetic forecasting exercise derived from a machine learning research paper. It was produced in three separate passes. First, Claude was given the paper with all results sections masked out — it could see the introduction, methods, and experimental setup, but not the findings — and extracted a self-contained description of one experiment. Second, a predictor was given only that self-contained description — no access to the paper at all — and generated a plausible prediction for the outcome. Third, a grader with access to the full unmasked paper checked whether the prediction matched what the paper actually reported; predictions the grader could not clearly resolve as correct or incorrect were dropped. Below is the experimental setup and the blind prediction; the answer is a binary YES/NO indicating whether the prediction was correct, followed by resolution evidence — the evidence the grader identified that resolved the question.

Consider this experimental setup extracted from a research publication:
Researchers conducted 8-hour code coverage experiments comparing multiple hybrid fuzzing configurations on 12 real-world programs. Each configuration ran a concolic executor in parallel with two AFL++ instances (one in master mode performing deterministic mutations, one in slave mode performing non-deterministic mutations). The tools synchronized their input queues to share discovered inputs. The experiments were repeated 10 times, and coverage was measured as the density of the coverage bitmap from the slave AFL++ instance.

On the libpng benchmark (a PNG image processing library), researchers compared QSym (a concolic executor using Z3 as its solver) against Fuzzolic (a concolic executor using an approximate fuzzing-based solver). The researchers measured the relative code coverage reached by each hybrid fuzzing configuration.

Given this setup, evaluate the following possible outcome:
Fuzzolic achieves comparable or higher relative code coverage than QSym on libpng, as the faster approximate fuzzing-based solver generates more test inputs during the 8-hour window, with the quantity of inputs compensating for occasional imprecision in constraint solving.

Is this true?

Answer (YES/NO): NO